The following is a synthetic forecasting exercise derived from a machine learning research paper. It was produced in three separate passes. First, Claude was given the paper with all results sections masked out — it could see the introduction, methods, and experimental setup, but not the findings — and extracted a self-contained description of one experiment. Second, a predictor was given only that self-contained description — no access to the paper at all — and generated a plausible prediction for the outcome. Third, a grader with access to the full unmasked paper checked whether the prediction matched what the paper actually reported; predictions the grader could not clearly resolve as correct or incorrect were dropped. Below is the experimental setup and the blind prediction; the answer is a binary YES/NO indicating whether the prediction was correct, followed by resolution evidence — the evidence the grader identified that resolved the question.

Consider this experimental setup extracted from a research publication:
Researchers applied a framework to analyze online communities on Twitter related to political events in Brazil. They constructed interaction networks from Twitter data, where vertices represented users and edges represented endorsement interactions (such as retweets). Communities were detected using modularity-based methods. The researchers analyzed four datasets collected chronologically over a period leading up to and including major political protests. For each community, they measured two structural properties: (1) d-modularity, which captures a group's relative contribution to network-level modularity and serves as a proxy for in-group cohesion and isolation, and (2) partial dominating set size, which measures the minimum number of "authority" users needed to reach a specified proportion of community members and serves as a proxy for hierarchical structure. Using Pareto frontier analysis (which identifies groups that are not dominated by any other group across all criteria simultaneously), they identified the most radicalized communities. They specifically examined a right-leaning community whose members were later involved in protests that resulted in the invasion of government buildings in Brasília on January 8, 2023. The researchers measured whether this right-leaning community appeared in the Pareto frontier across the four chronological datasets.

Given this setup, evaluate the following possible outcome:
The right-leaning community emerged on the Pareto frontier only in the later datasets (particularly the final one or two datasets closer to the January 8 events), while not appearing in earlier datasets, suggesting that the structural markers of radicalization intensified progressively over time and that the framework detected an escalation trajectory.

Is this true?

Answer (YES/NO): NO